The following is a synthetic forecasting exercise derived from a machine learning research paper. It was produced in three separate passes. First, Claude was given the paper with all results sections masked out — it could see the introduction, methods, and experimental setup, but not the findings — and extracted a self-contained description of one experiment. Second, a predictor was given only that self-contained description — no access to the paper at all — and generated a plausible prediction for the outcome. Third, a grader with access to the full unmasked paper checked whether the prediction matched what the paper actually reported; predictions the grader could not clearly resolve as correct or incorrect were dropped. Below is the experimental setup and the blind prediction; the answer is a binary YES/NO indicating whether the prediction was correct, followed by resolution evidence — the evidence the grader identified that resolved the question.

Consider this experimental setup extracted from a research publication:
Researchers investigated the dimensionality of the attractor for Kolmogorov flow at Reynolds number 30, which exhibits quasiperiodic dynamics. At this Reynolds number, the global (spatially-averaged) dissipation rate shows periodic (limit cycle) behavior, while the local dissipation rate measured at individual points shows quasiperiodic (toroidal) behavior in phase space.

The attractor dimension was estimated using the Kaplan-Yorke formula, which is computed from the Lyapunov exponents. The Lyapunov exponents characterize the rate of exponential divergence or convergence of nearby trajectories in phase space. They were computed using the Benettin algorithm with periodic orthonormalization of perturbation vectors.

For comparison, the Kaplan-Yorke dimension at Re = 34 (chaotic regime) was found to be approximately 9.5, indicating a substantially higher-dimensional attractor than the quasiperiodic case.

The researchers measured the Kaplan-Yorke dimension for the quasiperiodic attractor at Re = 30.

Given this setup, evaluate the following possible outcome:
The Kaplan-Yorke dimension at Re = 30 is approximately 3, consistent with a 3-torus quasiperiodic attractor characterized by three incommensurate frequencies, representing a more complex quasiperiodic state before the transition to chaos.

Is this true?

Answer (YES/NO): NO